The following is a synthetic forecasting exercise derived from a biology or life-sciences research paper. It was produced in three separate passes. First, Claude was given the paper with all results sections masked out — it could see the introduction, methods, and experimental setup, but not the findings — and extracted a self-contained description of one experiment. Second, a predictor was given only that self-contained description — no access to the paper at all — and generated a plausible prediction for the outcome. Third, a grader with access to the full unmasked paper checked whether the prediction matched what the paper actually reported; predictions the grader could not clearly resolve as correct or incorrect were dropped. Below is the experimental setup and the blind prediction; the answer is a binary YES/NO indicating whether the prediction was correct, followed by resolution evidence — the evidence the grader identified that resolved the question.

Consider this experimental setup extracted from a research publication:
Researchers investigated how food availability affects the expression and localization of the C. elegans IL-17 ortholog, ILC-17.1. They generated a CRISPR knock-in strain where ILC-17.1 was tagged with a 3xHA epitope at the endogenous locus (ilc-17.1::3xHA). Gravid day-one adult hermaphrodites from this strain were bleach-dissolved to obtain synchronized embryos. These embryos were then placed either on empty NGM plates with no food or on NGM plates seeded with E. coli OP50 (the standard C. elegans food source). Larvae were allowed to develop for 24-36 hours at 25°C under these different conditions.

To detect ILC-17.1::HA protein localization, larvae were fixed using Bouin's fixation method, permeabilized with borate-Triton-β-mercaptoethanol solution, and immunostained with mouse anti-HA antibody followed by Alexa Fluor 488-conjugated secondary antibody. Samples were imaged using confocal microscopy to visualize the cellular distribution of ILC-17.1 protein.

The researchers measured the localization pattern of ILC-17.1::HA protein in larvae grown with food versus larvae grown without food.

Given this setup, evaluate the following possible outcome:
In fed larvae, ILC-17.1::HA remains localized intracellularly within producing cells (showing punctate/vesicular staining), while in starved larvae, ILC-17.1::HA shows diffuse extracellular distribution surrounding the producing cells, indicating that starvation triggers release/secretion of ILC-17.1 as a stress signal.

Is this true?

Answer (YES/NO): NO